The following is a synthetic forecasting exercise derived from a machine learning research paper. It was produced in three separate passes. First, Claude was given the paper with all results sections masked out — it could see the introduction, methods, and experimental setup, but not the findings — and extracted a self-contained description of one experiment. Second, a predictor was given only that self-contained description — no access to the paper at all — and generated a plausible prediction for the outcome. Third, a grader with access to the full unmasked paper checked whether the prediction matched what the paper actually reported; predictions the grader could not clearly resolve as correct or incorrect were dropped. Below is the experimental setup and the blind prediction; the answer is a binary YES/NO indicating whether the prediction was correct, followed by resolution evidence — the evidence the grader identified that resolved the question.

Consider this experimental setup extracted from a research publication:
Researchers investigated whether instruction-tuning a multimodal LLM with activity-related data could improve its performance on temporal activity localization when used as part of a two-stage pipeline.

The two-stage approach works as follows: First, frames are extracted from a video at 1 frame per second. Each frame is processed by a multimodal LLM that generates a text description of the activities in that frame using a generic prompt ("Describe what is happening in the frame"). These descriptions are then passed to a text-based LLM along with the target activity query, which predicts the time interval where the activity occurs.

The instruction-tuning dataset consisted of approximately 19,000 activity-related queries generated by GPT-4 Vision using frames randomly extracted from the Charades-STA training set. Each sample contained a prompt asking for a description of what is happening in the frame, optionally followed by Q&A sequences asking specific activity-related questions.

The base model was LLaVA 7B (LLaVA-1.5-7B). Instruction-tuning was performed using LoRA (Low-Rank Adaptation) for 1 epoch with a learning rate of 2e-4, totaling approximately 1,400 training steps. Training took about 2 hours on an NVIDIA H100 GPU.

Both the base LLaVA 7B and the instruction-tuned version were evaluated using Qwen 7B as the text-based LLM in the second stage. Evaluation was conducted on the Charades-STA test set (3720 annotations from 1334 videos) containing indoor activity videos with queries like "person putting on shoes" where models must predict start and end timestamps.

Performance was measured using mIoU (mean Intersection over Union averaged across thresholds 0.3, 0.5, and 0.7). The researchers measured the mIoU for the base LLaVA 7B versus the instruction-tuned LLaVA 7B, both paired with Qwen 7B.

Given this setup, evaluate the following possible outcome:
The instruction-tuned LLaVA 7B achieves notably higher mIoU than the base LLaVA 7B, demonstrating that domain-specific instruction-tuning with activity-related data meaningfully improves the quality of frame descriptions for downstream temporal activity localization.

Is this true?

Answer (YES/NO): YES